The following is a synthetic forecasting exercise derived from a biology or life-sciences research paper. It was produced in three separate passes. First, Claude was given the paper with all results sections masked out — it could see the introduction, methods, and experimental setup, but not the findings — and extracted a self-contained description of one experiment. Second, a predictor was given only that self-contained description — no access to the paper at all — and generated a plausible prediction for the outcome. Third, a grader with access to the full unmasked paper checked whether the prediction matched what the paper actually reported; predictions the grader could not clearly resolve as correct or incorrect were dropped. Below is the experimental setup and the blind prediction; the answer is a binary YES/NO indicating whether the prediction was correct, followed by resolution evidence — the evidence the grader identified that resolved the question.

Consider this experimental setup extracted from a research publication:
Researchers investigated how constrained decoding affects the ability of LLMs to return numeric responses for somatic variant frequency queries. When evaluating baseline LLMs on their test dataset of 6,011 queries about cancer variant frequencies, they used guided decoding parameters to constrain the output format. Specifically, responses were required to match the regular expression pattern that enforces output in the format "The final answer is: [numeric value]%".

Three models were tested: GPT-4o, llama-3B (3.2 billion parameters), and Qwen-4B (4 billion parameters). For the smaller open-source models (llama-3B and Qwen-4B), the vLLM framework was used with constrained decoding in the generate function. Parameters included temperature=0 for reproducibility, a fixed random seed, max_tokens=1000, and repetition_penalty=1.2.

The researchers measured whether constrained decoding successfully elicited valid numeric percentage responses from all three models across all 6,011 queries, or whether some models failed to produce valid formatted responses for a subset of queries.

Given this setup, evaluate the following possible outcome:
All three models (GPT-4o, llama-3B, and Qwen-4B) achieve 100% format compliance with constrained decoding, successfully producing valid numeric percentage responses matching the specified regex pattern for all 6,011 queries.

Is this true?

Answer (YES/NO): NO